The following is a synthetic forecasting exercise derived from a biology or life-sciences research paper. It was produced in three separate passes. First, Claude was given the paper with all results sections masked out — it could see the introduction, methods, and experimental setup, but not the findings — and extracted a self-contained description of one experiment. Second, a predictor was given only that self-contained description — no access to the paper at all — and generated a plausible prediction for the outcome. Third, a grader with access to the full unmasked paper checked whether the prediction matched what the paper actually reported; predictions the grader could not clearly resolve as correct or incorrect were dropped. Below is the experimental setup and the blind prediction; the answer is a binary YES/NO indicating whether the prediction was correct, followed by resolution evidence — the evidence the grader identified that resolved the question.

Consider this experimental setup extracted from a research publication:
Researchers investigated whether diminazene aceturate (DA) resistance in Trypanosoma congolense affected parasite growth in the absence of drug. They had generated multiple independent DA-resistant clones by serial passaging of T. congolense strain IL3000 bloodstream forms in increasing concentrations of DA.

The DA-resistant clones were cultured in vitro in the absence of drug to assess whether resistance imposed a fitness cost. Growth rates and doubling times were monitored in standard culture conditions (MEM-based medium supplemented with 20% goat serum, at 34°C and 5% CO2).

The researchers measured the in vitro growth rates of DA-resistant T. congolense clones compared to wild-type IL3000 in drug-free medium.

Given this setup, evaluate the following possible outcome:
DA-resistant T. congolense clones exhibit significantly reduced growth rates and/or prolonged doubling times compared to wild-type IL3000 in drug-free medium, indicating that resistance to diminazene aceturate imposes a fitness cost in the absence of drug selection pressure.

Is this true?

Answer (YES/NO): NO